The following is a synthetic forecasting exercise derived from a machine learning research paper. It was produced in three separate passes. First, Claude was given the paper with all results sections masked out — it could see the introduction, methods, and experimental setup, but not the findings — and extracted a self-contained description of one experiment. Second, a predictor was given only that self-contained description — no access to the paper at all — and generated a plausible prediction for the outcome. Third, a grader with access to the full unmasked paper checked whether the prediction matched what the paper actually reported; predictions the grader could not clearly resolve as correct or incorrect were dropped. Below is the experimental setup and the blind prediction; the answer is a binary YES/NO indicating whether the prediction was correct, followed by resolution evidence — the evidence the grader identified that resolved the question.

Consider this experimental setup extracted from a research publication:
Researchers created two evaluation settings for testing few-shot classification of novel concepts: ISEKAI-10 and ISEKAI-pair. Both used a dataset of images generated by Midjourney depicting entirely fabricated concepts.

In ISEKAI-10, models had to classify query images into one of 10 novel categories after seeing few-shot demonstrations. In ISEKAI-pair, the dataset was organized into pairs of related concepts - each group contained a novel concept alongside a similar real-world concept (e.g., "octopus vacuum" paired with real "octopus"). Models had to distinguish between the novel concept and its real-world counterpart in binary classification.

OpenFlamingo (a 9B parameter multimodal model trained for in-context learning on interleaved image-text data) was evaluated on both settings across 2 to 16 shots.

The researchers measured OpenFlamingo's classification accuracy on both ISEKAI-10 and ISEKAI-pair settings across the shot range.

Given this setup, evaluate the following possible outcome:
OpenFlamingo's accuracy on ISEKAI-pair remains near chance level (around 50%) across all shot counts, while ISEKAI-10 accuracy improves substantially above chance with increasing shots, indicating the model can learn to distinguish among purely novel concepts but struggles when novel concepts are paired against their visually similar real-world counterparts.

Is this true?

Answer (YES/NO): NO